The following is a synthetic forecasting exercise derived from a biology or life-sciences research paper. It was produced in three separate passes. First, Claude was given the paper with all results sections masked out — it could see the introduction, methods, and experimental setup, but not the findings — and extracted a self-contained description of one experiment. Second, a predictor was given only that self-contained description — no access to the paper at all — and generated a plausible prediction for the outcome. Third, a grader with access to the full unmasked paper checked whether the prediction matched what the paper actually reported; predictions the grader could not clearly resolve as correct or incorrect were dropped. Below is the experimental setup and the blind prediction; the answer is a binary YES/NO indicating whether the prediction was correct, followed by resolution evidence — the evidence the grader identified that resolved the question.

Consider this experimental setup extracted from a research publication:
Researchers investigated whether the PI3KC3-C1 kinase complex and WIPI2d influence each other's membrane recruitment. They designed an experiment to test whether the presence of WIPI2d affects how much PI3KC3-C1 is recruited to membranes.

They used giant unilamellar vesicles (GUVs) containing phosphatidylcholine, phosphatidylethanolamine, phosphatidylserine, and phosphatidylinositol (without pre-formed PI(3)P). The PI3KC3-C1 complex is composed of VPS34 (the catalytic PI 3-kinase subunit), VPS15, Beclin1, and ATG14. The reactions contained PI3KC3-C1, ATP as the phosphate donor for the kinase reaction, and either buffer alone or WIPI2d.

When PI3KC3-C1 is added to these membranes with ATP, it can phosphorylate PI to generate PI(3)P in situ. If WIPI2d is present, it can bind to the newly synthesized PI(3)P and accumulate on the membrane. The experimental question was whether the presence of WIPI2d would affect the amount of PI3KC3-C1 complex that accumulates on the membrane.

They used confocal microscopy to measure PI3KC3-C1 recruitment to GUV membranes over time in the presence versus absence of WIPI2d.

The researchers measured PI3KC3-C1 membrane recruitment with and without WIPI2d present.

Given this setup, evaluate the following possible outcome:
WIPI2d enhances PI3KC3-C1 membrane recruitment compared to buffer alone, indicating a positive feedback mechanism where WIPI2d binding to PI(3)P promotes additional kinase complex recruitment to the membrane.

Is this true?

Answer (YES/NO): YES